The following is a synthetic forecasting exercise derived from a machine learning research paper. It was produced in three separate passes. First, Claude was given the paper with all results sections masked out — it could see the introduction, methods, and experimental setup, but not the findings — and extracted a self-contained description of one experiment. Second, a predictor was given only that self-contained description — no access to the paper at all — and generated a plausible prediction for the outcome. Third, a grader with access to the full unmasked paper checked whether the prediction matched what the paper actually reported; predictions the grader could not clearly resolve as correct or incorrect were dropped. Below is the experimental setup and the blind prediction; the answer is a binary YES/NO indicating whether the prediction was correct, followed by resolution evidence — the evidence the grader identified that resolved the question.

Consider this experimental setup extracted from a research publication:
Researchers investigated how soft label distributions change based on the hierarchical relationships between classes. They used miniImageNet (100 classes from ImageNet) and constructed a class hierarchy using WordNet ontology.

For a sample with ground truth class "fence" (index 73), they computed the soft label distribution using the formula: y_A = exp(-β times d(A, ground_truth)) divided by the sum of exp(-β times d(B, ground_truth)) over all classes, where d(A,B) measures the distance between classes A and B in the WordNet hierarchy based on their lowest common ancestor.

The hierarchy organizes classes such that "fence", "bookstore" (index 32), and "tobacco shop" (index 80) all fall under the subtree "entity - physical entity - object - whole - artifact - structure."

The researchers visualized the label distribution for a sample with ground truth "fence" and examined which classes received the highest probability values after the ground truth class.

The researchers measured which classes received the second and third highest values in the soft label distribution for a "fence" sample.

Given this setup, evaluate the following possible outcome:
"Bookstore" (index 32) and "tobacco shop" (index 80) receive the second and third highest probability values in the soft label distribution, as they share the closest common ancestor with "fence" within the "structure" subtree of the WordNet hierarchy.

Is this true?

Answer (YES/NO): YES